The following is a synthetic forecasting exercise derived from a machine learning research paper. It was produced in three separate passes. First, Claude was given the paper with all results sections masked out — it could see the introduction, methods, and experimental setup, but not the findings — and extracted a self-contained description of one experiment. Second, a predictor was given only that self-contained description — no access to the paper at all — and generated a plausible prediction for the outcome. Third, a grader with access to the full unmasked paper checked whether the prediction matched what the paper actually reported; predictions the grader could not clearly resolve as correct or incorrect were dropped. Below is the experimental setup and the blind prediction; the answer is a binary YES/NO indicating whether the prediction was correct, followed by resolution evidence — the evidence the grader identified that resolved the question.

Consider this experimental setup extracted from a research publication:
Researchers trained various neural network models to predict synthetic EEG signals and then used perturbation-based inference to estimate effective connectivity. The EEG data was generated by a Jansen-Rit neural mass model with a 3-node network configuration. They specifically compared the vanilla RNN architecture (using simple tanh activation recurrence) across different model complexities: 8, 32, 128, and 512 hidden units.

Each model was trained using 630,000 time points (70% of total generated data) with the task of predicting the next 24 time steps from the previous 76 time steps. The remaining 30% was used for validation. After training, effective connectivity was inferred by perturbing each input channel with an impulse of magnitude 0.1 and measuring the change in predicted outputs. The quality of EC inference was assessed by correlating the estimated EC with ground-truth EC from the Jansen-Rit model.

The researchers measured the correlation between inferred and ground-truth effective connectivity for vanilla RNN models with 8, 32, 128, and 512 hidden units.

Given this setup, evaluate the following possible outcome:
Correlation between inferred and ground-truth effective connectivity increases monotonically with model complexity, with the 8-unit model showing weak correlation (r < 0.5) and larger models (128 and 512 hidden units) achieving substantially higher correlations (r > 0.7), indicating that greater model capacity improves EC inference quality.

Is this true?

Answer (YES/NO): NO